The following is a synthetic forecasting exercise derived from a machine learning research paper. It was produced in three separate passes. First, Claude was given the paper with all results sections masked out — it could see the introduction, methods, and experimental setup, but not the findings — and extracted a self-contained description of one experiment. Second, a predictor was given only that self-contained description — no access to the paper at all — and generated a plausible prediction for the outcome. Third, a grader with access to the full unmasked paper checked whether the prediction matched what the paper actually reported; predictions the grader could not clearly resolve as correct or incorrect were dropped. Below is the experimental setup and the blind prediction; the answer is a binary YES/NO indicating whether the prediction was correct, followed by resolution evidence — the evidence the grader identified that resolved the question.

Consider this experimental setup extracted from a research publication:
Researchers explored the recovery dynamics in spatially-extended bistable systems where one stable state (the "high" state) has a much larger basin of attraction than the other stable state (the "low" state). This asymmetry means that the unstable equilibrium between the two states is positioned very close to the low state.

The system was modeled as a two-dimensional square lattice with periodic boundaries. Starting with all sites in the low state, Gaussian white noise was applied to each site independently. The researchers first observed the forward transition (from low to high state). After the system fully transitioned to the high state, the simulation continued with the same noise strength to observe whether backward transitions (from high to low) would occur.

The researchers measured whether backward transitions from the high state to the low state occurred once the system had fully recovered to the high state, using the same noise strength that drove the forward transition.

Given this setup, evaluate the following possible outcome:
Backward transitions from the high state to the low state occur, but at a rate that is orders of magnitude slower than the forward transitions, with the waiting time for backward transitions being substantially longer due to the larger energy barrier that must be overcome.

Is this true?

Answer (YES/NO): NO